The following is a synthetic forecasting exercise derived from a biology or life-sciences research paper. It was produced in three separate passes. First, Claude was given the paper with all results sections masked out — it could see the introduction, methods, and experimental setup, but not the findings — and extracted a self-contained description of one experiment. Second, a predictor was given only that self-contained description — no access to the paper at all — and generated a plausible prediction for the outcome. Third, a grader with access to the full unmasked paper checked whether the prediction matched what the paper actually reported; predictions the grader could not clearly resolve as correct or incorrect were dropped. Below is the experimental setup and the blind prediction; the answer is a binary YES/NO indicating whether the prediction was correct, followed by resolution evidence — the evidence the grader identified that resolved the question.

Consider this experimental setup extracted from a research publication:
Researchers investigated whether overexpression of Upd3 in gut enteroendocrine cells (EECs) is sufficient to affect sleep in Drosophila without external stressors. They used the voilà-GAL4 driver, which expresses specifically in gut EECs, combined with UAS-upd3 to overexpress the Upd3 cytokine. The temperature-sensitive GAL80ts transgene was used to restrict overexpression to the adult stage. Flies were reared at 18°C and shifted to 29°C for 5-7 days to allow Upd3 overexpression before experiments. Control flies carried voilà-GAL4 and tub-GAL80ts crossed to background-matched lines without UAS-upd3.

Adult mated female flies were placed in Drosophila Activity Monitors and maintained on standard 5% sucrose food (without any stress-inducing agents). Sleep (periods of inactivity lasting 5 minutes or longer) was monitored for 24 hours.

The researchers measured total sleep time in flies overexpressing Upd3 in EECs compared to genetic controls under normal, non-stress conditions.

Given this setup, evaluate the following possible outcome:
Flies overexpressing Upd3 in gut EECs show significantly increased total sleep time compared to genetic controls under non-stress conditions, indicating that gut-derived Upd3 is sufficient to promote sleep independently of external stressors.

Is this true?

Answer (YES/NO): YES